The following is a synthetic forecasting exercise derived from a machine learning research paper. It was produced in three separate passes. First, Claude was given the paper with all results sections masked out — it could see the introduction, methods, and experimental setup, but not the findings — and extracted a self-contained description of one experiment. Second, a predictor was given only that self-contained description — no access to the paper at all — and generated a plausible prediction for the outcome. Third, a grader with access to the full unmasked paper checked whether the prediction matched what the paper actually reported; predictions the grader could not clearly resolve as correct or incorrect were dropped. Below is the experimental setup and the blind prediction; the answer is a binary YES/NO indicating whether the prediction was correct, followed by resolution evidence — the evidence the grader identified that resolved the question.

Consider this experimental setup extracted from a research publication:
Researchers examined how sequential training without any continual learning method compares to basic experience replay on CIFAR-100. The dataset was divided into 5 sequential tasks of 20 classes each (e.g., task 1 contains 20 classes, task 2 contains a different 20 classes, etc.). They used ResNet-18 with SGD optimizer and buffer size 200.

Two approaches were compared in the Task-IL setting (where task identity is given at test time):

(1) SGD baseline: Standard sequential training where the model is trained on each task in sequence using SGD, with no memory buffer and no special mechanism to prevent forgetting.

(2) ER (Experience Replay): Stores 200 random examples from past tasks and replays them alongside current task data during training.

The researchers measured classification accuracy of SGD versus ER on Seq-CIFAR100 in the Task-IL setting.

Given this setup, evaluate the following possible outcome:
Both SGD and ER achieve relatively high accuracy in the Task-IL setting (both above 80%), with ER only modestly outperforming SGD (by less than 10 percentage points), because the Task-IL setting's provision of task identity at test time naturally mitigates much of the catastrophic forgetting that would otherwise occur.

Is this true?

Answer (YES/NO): NO